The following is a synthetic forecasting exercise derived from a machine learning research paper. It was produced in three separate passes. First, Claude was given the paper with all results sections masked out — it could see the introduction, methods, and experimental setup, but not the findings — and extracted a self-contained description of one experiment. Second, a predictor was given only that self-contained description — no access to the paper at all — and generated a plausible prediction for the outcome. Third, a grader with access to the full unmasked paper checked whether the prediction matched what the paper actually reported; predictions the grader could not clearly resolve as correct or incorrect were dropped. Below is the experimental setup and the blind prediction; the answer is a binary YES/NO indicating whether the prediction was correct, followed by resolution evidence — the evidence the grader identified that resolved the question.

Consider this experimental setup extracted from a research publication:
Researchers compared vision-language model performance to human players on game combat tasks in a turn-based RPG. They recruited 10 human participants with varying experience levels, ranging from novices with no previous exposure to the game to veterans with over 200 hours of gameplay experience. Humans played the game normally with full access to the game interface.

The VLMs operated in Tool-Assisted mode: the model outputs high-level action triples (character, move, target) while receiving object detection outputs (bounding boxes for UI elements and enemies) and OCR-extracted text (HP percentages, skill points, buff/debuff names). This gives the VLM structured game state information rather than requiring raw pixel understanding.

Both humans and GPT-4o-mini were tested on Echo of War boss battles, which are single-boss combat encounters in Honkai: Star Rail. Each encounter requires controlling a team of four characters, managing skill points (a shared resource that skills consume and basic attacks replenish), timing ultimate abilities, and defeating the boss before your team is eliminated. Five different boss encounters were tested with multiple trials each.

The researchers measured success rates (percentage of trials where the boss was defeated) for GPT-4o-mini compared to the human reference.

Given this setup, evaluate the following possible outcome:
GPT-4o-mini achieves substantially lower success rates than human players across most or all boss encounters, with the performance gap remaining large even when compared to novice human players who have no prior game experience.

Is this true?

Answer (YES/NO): NO